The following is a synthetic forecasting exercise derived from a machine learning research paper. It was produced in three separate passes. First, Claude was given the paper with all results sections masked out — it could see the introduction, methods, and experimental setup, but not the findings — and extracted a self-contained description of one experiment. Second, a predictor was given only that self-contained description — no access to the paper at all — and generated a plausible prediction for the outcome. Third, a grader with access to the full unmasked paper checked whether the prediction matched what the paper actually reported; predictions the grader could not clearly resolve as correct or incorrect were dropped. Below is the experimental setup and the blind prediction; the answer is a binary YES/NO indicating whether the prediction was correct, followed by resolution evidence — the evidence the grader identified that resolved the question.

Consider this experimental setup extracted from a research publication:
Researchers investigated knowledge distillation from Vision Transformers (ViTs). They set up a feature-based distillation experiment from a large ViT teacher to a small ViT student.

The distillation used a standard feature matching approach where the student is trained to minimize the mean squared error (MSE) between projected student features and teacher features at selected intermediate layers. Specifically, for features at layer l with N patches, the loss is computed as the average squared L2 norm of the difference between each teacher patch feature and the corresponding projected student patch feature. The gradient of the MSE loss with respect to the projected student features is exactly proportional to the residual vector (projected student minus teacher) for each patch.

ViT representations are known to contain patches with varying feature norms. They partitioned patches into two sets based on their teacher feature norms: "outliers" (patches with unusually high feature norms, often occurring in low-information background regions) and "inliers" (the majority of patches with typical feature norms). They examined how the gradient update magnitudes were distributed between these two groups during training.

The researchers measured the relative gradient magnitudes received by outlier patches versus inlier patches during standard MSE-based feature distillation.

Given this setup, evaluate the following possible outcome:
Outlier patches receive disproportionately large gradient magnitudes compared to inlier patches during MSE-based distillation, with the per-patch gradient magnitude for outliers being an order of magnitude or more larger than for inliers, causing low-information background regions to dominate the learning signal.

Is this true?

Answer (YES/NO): YES